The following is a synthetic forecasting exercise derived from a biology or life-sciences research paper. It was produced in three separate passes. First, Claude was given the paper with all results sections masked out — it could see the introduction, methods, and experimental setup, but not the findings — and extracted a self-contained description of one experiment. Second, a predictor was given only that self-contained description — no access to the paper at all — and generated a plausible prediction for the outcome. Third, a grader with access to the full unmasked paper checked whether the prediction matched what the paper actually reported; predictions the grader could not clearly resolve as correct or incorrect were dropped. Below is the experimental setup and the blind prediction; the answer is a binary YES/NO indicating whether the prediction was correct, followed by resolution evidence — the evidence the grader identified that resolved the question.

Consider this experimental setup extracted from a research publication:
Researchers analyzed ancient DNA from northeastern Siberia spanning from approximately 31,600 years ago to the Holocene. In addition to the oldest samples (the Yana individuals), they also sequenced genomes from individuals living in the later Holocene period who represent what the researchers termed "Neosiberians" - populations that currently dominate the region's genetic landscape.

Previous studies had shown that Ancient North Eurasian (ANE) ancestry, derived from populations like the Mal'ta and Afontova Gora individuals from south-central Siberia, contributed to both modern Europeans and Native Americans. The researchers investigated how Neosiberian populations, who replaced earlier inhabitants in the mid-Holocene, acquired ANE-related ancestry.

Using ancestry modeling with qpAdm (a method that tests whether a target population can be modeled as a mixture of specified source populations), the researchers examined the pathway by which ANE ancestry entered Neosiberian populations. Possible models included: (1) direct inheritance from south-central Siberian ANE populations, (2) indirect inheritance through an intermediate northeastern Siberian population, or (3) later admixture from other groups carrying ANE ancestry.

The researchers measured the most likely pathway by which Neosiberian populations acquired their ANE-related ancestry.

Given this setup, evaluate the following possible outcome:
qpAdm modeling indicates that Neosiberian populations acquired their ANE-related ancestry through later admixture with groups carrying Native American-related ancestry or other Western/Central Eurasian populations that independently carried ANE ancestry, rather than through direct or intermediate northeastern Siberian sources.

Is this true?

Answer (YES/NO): NO